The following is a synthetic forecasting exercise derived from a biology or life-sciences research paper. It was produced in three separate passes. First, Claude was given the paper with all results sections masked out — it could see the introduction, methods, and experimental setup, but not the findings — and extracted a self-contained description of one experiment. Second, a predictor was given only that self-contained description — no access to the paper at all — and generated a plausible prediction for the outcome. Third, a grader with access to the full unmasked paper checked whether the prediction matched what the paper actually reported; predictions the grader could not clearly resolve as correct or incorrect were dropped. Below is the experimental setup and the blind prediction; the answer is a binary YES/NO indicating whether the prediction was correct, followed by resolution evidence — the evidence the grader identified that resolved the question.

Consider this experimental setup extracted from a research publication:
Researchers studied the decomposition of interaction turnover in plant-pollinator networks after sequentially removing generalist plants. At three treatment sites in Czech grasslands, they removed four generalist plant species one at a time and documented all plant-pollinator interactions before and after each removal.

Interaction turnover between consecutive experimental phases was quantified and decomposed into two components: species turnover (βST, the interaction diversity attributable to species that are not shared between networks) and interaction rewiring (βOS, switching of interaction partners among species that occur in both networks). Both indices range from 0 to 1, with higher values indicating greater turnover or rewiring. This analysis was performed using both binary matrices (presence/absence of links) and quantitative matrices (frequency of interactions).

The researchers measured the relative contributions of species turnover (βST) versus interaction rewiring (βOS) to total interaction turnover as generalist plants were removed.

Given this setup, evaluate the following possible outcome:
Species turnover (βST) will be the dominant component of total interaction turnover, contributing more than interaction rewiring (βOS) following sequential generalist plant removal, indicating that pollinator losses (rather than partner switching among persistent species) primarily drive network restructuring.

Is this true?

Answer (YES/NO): NO